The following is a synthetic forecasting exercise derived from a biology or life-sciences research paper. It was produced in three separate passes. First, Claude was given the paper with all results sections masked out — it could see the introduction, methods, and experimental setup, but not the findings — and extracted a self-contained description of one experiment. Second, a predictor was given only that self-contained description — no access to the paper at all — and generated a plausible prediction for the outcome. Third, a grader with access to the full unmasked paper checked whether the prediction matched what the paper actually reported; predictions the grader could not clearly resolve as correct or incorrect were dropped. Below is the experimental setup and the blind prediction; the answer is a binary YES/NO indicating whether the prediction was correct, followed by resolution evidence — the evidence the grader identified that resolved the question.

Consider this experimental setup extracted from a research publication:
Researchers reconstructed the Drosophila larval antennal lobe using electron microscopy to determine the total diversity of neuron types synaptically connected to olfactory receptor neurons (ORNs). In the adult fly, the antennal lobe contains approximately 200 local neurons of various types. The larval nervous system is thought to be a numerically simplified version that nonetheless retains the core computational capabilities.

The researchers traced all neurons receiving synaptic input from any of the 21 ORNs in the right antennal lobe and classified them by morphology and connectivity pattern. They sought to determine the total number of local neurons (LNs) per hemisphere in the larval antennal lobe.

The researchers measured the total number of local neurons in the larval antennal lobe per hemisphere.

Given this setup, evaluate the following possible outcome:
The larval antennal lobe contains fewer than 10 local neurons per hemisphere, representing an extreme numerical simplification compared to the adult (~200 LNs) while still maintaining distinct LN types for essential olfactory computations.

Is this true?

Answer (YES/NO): NO